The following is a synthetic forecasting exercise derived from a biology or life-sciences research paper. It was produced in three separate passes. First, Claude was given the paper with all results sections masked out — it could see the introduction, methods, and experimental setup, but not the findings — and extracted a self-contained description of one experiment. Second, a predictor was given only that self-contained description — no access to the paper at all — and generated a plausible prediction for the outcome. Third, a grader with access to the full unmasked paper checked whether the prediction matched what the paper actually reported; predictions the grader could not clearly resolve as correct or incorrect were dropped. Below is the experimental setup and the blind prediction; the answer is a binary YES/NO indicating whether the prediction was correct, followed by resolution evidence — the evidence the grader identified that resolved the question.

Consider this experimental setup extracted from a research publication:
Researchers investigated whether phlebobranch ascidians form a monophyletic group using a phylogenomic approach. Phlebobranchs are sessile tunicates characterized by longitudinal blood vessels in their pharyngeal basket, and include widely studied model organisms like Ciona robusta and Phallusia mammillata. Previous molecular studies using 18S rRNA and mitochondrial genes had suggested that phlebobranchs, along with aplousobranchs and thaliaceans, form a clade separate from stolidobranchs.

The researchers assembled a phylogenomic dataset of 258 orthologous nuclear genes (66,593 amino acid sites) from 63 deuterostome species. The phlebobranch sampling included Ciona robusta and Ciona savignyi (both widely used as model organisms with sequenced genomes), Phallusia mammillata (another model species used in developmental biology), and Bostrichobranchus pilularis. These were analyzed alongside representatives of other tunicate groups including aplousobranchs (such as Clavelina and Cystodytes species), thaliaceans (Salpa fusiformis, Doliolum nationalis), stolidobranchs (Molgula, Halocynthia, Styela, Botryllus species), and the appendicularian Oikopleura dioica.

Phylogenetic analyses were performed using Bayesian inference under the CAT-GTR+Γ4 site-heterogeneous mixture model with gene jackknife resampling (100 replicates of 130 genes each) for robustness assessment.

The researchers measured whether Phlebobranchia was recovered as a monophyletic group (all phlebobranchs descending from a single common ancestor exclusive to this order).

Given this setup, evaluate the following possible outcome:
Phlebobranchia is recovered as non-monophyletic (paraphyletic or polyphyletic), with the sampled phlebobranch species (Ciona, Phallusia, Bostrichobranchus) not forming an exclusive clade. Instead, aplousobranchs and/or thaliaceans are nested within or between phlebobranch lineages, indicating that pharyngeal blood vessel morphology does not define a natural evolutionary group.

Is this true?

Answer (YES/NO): YES